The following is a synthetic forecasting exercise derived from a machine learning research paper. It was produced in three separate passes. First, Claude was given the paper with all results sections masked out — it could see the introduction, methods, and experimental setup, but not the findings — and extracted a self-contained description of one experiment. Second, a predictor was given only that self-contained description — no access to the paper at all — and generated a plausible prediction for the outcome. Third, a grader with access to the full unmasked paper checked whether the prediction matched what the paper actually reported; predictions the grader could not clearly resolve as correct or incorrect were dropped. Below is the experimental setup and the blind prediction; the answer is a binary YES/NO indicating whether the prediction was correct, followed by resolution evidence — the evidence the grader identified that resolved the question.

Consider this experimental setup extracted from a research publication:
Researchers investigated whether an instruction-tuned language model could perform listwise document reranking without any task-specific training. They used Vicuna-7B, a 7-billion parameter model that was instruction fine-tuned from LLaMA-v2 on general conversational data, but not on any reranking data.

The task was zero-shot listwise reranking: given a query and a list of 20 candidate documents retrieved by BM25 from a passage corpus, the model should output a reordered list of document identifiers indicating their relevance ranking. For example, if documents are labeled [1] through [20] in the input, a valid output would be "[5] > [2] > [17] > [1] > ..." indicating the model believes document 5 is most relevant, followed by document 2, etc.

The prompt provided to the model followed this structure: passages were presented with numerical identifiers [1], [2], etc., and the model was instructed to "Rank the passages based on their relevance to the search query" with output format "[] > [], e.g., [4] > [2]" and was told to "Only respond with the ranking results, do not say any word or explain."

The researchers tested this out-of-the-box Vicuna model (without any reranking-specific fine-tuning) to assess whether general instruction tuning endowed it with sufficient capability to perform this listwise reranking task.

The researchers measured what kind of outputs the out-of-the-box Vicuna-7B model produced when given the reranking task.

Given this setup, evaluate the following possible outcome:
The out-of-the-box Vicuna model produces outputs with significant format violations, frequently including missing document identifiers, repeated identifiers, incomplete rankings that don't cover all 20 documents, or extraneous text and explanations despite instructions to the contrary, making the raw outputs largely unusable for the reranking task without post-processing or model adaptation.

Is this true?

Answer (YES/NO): NO